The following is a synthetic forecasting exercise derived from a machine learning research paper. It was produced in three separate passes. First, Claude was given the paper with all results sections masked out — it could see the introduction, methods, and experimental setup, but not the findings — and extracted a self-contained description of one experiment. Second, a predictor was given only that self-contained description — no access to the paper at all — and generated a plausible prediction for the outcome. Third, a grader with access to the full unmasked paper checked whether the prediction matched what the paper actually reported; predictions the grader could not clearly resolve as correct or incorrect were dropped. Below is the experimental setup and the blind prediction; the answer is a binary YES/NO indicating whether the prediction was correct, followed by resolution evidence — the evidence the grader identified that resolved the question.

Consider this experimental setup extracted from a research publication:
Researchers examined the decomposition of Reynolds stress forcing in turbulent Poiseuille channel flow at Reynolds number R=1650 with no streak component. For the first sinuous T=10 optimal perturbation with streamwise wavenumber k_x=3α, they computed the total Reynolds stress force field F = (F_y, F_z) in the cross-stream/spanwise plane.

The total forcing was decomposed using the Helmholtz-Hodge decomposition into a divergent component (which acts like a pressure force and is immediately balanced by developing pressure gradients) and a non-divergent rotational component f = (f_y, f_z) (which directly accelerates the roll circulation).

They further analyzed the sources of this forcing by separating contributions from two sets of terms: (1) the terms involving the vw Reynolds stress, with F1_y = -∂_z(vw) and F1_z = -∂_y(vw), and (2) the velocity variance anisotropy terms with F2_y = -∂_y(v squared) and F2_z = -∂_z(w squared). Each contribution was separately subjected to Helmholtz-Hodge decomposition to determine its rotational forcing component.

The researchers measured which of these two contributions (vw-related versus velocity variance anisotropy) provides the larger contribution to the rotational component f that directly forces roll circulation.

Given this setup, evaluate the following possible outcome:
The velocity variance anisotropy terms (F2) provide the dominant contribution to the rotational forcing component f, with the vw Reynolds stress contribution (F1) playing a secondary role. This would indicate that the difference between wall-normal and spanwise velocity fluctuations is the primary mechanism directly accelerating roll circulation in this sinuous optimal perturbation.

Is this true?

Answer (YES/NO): YES